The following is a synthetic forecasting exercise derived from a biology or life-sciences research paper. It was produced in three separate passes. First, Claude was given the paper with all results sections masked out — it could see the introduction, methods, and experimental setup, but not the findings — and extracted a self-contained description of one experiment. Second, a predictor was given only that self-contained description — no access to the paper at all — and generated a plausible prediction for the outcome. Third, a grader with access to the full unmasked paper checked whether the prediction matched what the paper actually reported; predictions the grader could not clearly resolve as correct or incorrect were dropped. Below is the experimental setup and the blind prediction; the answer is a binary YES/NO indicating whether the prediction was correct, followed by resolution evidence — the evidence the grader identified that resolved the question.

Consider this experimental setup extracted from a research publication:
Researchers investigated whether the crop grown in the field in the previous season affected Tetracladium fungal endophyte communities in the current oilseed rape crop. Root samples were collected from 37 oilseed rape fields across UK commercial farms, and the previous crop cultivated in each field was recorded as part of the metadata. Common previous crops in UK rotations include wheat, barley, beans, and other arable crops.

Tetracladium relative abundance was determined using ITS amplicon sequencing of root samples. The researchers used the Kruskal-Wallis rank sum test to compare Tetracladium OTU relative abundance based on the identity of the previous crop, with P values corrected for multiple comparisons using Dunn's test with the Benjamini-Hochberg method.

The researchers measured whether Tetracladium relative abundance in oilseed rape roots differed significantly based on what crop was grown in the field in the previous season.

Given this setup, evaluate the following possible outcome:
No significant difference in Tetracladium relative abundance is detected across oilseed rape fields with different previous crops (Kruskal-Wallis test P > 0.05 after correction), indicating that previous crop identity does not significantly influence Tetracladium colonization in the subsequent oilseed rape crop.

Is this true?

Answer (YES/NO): NO